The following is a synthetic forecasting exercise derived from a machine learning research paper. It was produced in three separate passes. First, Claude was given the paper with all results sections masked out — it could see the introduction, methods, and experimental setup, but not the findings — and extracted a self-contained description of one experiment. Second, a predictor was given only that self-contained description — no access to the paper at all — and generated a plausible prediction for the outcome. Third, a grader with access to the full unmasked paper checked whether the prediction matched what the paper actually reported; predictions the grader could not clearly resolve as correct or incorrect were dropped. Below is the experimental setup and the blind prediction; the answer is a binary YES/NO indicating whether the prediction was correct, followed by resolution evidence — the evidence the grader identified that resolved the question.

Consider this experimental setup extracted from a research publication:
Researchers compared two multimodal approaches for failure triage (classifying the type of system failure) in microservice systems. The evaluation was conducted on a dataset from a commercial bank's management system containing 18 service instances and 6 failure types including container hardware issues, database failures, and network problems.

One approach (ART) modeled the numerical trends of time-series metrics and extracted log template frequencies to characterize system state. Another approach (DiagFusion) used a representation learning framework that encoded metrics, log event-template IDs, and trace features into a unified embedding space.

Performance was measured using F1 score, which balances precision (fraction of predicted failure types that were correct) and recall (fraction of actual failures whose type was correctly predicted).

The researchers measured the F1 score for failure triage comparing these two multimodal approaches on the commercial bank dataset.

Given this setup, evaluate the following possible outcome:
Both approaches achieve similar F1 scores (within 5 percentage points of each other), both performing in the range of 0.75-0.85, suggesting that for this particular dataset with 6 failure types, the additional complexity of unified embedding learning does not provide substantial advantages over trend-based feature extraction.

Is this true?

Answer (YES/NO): NO